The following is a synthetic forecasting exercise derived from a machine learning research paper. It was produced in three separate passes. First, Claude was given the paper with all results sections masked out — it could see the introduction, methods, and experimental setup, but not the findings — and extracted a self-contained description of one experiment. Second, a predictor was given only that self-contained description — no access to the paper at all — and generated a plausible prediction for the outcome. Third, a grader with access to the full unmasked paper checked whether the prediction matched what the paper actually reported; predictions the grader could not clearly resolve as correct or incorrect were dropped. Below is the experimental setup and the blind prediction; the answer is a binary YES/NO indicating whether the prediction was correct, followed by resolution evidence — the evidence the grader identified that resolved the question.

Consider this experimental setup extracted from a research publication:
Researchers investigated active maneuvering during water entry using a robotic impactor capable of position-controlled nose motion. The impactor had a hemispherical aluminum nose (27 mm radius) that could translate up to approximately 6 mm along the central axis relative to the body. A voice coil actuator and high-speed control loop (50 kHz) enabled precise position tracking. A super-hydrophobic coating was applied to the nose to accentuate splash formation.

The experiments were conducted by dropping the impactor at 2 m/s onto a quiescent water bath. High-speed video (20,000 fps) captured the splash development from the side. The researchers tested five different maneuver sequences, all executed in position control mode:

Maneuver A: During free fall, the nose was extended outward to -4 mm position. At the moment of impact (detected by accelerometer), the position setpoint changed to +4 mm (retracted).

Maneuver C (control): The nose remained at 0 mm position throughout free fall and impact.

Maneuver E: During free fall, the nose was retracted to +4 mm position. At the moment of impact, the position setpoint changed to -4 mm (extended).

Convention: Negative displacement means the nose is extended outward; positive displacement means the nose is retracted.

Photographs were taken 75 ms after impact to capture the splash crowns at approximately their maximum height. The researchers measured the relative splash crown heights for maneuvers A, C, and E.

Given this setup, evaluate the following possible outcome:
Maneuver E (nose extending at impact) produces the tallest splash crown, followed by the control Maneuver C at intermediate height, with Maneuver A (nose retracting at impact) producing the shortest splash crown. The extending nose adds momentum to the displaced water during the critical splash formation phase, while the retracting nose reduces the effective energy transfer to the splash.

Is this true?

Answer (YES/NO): YES